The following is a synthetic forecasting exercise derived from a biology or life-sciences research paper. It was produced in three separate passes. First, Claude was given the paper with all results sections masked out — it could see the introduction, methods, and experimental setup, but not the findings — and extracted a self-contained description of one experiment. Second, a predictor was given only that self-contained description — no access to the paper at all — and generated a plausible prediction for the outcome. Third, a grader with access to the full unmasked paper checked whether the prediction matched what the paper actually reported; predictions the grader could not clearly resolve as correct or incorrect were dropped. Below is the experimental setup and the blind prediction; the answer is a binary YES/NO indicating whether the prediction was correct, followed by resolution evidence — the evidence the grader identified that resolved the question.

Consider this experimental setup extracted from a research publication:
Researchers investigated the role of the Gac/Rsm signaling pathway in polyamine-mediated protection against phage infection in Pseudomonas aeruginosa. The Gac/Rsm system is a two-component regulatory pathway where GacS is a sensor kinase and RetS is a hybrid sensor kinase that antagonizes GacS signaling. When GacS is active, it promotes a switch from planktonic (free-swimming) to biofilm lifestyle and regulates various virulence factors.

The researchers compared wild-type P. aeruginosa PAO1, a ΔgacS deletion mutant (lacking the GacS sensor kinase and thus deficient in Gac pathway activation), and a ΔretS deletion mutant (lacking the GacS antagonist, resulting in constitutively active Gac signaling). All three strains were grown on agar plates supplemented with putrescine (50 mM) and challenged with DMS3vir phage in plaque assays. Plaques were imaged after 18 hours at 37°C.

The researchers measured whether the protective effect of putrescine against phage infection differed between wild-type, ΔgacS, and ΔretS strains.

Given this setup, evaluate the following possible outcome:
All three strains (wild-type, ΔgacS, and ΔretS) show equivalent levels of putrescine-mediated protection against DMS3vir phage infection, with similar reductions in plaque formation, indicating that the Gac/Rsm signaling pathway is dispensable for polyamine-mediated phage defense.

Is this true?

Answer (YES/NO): NO